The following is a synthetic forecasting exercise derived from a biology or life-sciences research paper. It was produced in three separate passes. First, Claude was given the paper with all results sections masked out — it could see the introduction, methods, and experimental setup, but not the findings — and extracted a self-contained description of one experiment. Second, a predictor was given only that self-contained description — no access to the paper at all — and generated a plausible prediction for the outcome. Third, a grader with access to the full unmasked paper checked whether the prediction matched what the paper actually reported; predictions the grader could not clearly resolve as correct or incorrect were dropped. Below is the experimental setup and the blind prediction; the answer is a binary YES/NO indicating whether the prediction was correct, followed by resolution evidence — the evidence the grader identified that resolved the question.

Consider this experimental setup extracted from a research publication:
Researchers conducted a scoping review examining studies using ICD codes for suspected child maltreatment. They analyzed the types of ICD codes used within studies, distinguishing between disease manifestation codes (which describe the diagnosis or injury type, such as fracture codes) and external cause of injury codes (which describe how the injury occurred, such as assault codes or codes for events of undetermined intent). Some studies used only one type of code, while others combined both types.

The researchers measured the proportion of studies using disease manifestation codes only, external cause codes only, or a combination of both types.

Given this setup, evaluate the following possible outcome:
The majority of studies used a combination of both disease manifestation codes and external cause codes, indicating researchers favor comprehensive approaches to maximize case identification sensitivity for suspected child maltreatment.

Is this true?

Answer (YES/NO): YES